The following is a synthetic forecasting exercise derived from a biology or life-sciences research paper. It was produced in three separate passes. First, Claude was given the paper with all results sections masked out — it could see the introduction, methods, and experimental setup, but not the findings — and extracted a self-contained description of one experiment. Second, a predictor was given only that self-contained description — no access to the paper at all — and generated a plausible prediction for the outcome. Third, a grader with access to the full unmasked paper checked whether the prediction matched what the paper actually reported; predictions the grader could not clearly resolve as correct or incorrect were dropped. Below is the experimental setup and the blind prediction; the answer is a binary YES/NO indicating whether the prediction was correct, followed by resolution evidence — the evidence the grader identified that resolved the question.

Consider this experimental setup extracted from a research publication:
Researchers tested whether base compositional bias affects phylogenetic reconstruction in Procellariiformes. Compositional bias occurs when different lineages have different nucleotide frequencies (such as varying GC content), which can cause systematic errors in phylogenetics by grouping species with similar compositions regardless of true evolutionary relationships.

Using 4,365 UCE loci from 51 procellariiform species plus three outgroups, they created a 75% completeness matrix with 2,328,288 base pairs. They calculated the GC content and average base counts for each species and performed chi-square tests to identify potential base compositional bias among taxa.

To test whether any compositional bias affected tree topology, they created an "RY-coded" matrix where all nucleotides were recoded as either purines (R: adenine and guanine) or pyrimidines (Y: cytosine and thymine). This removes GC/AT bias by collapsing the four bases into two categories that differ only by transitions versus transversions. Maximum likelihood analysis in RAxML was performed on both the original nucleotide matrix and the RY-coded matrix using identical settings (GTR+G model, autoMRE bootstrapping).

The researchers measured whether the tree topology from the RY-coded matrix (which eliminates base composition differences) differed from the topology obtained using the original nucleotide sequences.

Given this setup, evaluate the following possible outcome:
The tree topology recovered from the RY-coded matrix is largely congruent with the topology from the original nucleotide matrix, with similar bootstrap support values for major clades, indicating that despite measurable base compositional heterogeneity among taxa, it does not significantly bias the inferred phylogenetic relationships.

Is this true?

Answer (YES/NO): NO